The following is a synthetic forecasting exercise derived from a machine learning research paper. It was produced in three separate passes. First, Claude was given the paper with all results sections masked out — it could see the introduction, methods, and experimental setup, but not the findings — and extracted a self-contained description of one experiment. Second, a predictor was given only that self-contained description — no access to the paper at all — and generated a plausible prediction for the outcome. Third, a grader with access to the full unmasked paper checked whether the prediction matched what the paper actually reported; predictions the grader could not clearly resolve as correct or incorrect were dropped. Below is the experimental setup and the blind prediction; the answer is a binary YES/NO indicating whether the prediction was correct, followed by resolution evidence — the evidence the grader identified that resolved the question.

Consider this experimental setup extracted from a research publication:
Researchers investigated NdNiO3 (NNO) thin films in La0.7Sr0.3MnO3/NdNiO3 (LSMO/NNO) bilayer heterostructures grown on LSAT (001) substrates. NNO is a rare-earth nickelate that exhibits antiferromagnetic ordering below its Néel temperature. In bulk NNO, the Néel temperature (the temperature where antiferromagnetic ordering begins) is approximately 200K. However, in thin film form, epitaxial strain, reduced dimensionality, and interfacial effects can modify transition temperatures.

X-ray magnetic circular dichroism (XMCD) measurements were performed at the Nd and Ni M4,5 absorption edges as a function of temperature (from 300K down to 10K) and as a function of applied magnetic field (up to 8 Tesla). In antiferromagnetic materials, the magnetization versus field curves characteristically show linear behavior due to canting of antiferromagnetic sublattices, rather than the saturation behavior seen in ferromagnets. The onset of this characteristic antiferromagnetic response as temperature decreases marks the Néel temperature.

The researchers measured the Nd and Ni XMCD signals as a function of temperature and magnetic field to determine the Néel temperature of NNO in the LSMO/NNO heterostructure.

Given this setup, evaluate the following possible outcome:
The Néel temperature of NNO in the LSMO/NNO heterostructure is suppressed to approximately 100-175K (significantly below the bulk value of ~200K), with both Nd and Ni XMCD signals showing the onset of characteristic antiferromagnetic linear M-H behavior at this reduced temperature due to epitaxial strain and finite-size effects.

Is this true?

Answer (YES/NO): NO